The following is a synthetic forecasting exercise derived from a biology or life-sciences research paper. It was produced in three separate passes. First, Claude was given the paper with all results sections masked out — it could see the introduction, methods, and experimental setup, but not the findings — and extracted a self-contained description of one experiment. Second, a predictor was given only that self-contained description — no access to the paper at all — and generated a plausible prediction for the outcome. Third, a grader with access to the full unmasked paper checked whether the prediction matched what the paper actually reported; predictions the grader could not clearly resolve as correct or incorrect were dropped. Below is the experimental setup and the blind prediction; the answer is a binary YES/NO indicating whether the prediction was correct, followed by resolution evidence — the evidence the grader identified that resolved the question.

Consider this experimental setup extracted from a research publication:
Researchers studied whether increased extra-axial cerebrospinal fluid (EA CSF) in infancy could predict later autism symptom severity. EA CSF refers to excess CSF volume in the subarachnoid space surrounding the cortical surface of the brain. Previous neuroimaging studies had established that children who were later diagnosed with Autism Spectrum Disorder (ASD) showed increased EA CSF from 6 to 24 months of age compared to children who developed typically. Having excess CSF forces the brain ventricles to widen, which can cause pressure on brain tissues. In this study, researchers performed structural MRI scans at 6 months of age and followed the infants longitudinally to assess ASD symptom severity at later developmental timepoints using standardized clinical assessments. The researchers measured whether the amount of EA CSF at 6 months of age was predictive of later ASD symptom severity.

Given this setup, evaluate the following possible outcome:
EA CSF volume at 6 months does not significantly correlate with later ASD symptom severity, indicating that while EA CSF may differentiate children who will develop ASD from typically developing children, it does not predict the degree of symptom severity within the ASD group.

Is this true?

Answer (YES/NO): NO